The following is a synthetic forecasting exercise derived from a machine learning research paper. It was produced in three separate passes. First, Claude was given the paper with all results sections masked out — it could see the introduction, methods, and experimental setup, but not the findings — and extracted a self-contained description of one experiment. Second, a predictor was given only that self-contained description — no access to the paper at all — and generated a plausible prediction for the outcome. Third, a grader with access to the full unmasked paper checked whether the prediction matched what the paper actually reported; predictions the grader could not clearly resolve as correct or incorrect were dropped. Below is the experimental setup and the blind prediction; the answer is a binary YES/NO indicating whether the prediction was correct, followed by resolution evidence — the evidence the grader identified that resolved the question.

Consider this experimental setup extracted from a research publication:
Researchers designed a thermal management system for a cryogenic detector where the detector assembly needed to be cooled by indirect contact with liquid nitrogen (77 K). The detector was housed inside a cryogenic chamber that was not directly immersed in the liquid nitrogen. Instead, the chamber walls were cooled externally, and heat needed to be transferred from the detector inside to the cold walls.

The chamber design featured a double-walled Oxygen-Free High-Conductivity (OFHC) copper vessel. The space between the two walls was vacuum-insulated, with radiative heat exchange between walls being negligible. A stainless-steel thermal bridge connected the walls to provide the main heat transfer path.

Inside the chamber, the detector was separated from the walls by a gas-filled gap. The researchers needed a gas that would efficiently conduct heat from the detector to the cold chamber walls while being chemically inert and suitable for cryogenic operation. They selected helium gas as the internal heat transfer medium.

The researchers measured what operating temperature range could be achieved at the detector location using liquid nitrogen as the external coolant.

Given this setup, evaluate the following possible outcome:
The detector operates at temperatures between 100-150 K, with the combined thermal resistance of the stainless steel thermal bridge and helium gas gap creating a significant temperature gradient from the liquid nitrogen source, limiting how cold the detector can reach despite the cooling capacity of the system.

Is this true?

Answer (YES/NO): NO